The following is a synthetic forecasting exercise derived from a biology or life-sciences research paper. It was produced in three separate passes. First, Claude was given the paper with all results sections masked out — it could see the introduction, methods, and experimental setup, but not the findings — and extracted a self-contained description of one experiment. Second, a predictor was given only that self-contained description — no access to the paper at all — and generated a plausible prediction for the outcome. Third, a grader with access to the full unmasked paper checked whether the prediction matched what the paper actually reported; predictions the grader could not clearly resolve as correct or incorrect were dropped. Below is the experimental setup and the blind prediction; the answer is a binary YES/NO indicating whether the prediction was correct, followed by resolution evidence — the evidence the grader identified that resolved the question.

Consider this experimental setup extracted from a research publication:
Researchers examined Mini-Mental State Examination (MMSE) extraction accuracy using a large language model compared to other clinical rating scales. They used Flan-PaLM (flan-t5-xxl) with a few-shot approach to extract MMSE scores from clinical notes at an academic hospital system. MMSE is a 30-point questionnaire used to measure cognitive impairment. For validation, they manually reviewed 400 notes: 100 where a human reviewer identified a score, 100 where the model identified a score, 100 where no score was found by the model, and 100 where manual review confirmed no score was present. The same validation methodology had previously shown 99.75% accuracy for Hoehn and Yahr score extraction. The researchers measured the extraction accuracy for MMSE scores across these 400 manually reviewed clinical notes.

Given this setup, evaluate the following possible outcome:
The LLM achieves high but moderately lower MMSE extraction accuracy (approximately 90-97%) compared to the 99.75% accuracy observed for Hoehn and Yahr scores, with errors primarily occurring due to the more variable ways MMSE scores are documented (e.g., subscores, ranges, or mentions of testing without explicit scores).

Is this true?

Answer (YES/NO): NO